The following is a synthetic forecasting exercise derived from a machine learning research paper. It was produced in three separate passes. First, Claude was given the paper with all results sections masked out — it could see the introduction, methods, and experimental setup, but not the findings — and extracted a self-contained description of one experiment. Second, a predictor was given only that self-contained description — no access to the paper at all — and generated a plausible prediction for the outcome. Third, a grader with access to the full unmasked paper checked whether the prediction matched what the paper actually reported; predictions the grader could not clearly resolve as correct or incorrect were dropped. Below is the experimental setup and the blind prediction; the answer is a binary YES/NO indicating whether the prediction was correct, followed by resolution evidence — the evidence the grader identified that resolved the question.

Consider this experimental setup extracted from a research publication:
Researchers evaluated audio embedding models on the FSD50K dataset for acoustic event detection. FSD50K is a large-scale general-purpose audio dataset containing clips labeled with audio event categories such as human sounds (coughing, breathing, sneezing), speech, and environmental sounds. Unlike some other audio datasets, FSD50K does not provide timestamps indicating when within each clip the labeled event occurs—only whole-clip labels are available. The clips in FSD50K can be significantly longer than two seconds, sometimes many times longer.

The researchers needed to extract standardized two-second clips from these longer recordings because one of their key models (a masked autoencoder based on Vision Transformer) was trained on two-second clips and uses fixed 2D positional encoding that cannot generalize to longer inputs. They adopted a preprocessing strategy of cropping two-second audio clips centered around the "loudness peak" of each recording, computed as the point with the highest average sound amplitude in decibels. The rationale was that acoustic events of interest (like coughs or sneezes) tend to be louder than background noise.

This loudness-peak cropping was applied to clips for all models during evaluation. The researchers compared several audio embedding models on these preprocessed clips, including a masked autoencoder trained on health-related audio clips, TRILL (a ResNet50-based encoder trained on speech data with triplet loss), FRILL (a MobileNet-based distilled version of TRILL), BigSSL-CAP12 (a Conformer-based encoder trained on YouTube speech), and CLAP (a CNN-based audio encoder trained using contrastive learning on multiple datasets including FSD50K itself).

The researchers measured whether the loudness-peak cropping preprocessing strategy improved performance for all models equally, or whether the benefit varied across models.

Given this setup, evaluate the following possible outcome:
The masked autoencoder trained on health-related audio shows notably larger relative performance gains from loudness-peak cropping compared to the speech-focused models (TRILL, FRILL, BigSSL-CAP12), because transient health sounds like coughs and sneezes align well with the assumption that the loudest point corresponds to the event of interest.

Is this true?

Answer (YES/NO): YES